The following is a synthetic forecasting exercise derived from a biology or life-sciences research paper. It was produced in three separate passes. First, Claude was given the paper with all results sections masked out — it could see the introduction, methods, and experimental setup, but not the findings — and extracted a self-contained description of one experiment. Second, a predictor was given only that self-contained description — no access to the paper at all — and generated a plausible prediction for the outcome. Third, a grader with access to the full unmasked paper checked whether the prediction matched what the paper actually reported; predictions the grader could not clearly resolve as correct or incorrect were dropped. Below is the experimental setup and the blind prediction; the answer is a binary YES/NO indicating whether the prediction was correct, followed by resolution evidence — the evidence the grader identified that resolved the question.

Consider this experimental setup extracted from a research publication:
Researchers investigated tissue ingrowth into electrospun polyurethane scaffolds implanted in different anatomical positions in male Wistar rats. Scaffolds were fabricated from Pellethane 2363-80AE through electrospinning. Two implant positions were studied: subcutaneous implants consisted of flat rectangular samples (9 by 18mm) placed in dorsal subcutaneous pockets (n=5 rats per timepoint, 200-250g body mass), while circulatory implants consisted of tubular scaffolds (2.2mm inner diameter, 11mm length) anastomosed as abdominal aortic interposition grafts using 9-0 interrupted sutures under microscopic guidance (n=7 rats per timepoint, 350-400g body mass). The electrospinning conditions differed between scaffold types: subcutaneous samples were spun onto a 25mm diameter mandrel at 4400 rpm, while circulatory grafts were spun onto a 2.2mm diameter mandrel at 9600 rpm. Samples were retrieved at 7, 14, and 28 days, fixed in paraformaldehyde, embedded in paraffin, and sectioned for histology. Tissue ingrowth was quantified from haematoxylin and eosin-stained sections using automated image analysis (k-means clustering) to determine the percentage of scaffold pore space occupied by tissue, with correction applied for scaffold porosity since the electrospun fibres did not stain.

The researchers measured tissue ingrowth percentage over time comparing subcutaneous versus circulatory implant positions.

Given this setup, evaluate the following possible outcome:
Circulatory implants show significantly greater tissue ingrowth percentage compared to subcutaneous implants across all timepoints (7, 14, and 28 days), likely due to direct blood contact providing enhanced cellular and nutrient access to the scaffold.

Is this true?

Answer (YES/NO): NO